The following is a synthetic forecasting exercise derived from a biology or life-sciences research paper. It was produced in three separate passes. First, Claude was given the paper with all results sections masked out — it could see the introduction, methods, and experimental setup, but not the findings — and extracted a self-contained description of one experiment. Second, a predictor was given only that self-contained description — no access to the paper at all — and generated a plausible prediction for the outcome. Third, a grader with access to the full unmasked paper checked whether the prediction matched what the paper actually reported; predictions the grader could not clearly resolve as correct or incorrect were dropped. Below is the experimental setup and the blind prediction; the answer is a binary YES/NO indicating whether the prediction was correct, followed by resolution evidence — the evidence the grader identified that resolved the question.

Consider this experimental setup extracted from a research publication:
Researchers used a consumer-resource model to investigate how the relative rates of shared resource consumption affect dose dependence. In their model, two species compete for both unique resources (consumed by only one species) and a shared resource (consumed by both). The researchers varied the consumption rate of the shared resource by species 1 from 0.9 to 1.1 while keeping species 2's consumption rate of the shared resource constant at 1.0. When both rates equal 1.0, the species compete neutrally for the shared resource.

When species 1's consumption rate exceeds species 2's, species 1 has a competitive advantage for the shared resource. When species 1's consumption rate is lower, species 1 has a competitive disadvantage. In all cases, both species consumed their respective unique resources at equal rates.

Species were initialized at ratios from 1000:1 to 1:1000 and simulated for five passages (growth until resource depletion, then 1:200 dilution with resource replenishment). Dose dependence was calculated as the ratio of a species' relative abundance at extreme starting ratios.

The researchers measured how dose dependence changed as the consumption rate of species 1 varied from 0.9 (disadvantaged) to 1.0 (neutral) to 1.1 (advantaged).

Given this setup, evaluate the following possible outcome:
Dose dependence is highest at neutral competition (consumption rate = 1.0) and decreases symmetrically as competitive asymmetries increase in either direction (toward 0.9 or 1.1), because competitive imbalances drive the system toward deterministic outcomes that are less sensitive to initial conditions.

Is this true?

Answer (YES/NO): NO